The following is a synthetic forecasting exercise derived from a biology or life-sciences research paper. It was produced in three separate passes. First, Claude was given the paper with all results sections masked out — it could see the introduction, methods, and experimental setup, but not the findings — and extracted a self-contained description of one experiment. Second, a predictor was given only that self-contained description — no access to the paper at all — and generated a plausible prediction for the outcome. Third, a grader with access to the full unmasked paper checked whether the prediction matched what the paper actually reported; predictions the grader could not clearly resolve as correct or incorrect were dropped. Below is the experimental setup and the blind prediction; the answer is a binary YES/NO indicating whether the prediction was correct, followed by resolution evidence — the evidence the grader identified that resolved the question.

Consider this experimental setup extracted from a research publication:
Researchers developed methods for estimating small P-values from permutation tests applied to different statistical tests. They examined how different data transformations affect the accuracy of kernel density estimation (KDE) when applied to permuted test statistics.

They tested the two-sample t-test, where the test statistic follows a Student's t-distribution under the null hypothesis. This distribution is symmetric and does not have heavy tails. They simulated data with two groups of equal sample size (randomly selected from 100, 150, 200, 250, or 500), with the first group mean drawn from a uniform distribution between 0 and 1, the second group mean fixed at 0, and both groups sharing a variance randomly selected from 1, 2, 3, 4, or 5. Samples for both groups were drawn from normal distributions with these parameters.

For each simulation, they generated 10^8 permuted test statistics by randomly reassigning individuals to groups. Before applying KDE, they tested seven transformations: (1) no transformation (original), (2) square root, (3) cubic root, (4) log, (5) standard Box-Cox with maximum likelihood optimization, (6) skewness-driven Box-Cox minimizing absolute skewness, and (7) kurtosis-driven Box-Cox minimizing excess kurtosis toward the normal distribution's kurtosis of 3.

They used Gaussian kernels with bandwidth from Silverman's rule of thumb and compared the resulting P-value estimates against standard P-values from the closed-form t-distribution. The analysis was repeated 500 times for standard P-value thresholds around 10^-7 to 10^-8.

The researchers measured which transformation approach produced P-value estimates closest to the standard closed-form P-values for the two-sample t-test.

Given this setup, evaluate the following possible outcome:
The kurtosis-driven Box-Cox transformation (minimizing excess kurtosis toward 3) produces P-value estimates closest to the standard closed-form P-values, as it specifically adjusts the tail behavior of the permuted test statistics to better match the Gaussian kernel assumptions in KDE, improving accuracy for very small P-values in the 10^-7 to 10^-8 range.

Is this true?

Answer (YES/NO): NO